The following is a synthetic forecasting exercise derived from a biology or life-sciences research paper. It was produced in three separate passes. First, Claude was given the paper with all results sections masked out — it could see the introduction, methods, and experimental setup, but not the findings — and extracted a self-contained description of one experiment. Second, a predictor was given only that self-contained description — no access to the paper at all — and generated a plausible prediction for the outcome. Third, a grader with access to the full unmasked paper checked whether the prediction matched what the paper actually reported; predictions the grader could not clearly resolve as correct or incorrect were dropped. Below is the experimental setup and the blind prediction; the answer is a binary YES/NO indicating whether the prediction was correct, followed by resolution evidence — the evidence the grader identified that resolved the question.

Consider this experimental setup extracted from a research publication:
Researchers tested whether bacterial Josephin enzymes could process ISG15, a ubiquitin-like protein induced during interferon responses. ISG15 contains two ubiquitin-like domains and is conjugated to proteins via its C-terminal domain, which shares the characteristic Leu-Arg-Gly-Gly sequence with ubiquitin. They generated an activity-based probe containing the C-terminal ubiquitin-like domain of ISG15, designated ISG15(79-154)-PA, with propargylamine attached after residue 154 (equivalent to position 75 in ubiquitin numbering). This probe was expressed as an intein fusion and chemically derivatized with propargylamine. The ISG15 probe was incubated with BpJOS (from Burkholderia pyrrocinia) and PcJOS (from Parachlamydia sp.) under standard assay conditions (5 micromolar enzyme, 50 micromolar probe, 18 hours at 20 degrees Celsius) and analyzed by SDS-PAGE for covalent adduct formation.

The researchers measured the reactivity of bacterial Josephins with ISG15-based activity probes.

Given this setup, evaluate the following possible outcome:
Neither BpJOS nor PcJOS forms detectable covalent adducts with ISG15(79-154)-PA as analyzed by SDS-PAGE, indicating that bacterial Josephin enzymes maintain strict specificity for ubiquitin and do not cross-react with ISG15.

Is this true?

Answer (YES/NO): NO